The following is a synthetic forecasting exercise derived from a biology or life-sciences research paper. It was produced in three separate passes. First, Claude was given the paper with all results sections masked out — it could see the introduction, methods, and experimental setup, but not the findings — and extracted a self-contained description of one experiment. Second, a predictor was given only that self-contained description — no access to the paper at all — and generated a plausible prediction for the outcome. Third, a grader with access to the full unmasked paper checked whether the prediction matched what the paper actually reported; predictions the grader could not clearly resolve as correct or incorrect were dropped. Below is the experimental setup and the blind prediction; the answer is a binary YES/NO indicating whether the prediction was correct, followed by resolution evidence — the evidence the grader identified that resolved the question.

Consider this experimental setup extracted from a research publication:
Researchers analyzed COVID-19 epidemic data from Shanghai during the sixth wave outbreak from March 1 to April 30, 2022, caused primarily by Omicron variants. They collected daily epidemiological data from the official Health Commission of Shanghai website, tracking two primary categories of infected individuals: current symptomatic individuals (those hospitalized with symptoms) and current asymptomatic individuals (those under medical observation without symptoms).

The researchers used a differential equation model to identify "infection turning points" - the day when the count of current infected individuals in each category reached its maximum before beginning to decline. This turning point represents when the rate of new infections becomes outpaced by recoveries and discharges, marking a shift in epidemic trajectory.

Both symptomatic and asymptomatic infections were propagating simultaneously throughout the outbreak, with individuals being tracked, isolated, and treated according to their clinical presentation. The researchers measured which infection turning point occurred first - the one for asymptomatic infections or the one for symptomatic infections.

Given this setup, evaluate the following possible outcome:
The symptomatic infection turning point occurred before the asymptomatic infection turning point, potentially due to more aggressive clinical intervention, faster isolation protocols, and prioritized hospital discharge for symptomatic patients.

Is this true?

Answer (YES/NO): NO